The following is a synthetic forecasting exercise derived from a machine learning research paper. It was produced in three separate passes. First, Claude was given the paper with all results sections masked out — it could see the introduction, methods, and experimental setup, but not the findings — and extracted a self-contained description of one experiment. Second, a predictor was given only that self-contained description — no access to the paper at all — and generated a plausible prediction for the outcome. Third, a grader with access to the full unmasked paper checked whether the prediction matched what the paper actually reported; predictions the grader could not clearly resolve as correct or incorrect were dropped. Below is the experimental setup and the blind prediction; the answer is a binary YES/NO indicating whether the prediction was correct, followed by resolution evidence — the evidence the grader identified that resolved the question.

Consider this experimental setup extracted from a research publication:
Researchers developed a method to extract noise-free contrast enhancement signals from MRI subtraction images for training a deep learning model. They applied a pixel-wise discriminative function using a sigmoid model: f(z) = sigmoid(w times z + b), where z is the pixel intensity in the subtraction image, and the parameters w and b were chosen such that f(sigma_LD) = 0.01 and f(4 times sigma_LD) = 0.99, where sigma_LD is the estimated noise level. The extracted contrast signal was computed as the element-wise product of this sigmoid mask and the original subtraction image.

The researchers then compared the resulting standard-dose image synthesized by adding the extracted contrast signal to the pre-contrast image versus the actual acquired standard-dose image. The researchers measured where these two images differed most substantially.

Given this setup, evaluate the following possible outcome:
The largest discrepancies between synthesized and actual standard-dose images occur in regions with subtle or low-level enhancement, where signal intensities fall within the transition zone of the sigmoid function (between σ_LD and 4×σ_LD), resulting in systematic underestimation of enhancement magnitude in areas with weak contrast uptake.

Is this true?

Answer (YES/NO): NO